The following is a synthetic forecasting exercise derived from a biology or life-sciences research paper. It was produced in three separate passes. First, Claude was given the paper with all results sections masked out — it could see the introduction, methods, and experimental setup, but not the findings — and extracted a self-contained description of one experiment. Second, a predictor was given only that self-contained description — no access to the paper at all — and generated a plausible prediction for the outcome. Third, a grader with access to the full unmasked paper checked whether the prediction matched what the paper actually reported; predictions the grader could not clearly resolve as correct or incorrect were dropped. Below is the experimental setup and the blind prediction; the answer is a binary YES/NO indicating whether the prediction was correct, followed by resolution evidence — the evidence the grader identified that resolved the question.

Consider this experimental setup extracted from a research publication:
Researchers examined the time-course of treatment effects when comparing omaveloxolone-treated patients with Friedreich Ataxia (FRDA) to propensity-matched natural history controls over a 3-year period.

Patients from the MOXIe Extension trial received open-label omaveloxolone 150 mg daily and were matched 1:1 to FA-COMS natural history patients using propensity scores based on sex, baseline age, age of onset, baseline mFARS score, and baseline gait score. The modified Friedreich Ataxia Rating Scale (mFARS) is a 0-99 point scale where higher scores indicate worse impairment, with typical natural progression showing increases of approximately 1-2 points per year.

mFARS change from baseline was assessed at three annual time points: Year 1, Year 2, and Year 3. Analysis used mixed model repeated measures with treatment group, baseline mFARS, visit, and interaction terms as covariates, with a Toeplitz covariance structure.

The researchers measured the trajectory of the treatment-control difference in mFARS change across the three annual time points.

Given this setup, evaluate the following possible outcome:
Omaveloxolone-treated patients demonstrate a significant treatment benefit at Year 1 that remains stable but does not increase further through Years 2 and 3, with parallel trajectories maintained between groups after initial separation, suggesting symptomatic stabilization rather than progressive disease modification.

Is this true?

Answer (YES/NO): NO